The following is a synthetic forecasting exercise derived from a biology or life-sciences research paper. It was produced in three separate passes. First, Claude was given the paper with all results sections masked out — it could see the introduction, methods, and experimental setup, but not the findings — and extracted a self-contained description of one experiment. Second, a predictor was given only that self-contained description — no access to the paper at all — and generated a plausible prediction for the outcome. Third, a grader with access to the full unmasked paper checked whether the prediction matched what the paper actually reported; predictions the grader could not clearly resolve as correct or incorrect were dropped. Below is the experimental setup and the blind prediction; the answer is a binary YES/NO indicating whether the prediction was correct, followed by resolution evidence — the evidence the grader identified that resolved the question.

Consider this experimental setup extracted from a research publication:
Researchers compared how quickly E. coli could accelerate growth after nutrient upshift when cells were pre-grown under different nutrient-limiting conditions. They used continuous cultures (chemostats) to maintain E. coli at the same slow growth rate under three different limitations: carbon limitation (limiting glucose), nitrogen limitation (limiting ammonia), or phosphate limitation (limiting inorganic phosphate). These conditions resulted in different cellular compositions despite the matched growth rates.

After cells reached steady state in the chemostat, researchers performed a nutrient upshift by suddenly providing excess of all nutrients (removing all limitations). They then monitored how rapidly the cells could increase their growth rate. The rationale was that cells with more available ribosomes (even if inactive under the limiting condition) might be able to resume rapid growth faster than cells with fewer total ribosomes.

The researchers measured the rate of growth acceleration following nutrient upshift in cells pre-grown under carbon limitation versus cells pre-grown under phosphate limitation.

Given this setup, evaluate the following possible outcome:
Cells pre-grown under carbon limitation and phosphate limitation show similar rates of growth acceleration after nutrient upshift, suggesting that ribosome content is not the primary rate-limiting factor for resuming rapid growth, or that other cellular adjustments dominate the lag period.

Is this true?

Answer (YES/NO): NO